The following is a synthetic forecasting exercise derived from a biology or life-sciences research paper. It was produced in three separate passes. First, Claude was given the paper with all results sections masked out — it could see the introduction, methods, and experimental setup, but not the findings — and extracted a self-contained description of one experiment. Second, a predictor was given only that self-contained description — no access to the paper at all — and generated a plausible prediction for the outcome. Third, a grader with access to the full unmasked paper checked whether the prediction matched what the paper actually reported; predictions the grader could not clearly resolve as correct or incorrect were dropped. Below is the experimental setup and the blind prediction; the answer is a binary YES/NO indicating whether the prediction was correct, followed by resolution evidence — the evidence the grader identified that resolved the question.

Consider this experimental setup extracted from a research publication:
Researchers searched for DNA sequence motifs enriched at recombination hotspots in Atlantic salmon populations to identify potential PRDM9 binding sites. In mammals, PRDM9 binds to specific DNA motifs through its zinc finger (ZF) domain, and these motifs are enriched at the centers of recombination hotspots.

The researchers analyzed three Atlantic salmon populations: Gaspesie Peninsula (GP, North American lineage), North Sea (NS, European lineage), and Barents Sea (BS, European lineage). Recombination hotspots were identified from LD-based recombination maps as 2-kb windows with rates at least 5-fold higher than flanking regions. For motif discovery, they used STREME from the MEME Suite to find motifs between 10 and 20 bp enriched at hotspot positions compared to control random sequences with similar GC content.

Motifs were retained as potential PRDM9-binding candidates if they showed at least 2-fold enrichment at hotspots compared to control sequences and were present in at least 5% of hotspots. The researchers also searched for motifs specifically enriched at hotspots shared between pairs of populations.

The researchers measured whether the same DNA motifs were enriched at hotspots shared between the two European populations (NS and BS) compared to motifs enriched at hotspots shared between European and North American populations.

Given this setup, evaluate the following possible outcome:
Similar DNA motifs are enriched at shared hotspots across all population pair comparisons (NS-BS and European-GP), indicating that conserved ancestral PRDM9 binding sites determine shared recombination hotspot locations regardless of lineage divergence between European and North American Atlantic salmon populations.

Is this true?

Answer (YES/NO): NO